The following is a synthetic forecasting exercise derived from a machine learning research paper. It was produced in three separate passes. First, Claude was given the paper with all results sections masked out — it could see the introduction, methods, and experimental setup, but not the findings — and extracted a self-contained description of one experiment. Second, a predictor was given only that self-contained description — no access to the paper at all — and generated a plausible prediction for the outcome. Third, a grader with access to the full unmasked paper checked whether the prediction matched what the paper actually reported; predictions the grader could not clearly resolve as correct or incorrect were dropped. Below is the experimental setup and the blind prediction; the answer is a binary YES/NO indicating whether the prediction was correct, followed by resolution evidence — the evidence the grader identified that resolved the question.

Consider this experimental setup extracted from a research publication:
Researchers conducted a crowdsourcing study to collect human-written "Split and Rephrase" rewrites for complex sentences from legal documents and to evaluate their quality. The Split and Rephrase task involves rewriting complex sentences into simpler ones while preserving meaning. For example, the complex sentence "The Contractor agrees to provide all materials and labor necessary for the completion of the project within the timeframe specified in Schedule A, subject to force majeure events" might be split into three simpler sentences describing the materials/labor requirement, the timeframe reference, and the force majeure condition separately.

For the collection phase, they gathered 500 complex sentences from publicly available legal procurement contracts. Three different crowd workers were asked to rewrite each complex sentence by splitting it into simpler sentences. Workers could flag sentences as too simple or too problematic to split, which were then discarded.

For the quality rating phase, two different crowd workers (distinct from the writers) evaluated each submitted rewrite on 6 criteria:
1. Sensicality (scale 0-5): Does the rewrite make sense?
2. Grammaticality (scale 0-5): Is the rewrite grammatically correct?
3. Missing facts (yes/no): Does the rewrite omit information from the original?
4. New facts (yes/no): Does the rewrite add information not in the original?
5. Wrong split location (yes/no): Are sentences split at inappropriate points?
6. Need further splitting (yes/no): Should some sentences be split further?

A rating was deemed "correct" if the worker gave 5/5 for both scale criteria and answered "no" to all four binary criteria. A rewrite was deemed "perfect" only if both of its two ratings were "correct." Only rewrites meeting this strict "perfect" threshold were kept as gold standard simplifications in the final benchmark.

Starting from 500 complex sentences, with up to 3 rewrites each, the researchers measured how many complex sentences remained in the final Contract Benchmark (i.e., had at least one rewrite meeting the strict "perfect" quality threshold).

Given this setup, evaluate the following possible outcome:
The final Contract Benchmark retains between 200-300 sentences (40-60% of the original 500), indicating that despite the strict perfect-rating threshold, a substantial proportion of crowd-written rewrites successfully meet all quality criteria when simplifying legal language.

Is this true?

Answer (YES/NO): NO